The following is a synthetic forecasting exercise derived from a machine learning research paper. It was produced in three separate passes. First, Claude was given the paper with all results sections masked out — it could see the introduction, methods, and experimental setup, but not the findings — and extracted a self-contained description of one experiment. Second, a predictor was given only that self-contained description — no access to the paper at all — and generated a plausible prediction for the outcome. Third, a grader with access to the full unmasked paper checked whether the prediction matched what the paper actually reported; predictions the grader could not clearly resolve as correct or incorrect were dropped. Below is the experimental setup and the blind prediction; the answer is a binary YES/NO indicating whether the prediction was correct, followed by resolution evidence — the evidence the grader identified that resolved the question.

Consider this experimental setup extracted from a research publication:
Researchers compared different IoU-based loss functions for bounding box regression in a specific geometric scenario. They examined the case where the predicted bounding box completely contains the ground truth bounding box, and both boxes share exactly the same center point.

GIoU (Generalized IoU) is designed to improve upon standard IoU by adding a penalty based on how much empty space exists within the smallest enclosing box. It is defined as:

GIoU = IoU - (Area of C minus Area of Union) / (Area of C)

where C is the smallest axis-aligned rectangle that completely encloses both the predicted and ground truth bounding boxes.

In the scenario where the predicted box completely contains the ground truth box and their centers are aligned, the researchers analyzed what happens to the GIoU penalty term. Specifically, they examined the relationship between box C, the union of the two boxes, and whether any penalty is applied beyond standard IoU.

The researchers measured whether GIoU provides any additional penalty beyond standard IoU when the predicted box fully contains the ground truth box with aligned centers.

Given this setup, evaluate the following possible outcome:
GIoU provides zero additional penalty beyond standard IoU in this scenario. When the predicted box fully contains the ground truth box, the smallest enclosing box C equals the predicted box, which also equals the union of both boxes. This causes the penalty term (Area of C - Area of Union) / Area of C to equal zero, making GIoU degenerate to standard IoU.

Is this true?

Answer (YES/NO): YES